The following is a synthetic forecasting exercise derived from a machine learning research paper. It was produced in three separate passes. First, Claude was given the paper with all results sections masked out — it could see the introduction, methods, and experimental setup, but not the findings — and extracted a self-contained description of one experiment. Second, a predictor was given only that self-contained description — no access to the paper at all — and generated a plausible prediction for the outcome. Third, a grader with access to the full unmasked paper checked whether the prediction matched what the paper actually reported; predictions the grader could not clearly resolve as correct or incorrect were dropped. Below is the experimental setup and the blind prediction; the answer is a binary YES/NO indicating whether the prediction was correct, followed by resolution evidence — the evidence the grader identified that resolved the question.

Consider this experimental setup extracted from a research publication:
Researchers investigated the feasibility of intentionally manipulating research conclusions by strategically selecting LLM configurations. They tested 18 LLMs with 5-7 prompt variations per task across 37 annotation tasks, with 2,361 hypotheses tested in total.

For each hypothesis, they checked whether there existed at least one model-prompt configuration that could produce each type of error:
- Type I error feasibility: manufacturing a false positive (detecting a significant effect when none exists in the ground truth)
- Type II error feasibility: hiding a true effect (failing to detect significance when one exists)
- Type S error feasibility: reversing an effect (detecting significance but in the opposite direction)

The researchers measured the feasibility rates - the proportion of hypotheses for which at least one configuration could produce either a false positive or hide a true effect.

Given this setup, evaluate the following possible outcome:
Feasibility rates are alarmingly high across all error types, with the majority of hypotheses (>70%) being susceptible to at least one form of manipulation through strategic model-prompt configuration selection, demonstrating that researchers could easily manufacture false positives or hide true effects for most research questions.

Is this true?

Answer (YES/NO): YES